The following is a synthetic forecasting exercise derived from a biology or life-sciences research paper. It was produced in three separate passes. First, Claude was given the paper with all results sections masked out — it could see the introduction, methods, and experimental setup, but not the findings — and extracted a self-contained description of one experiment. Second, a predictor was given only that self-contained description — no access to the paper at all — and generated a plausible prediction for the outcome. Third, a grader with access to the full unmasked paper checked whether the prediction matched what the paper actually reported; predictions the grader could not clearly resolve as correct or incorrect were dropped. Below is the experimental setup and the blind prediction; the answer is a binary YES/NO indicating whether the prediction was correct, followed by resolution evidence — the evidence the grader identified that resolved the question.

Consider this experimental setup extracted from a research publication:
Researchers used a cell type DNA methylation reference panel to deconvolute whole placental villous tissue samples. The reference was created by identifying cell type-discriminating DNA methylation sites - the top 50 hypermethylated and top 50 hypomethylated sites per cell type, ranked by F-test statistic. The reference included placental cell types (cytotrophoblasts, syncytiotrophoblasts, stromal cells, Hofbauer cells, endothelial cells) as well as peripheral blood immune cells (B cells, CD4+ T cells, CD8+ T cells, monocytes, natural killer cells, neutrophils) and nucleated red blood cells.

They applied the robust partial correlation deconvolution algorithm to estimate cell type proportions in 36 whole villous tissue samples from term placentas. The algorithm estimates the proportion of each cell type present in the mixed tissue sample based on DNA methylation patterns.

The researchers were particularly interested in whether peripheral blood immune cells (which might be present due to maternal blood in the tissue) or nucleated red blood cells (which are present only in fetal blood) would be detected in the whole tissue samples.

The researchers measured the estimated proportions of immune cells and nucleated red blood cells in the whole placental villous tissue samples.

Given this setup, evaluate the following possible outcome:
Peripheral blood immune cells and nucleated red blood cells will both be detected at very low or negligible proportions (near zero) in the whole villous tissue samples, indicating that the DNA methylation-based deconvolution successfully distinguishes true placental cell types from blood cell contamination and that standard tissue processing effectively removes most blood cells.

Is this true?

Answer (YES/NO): NO